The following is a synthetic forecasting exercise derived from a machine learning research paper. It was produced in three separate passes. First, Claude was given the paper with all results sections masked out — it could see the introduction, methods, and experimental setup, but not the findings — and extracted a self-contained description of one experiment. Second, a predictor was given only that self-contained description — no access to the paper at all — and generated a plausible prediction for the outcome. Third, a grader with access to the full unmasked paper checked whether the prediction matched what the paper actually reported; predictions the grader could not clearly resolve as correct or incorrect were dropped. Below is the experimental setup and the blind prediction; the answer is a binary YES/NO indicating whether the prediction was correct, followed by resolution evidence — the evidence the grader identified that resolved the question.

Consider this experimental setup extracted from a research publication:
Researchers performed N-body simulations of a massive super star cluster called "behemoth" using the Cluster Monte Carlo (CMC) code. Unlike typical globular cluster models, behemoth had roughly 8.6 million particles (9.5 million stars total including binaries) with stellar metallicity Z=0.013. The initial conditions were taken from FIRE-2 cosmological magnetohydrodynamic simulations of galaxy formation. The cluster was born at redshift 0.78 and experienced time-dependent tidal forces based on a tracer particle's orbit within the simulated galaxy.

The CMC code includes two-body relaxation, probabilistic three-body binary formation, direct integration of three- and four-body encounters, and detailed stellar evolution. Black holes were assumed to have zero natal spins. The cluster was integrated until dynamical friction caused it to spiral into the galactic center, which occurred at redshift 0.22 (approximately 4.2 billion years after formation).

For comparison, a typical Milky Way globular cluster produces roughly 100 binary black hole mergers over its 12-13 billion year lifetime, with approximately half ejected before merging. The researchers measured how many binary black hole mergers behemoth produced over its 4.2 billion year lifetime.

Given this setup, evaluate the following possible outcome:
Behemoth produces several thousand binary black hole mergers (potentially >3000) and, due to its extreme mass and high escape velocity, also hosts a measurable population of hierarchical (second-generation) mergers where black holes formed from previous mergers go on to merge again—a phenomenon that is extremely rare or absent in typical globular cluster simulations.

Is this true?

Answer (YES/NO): NO